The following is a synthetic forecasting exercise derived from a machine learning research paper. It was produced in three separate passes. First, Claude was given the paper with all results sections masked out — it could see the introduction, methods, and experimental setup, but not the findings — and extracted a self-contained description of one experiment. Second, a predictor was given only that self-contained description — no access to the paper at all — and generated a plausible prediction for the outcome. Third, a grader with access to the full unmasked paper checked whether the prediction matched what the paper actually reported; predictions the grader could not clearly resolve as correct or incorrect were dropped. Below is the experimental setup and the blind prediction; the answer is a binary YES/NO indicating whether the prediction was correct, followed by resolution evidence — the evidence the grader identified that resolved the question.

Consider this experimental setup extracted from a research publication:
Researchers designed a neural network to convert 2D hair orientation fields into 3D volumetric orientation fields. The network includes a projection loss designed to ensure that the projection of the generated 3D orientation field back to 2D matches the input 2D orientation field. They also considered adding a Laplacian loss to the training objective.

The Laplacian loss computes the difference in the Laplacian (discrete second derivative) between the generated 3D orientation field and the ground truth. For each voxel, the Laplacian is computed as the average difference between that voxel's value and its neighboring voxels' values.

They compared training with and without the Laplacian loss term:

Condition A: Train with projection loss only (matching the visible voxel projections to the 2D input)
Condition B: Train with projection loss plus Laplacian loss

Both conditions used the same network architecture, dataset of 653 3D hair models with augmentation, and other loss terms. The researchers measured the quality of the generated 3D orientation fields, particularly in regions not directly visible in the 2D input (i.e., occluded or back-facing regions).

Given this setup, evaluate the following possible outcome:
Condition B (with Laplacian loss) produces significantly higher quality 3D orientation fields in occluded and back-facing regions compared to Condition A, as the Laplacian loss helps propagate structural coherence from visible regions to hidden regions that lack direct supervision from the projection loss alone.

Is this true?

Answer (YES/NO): NO